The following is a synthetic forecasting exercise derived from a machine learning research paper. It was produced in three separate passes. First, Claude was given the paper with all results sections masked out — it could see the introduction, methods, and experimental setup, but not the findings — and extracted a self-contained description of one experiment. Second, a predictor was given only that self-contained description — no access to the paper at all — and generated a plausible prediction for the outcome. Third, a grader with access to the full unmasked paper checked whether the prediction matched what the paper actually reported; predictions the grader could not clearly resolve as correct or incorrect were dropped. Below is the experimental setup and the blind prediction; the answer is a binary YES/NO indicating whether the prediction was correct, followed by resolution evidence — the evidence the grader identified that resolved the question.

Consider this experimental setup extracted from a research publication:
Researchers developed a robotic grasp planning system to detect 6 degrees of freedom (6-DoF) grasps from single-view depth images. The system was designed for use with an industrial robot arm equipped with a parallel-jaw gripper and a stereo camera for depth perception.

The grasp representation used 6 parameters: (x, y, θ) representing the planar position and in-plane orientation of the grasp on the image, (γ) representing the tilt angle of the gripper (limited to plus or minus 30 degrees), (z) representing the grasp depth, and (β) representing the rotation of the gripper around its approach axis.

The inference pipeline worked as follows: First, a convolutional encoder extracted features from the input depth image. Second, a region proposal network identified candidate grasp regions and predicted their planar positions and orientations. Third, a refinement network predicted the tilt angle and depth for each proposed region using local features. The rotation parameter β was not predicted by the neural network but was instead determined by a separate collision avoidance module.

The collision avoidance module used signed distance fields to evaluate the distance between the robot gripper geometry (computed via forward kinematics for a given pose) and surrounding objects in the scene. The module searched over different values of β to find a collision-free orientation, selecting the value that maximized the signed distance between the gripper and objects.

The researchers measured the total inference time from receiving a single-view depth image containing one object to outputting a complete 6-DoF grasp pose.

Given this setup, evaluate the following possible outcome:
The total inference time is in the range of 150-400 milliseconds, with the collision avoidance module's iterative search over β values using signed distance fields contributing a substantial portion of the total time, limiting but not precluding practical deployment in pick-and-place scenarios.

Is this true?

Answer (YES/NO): NO